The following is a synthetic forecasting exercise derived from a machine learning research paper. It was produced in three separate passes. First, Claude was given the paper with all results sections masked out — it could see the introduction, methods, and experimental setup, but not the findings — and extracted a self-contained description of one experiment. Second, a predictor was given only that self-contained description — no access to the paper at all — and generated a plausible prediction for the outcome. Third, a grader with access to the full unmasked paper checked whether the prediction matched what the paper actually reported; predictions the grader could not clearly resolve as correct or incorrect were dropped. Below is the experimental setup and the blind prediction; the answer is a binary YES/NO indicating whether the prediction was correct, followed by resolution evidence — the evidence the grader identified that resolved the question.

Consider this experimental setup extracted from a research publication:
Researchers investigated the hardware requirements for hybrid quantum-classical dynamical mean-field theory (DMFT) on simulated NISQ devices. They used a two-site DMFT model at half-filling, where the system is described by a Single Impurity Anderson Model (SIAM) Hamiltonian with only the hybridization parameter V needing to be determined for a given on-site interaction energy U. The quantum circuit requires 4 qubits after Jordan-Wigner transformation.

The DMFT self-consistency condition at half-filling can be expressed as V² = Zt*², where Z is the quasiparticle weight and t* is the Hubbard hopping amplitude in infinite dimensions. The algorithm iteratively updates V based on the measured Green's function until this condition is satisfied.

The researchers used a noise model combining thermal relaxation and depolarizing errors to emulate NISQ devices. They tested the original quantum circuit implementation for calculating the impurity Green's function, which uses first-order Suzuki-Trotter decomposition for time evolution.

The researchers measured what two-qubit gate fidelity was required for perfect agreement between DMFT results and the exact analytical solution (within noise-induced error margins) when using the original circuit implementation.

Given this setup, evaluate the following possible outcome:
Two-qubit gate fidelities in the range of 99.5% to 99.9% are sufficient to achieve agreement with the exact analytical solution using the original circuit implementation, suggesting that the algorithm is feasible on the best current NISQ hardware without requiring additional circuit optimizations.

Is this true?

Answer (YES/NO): NO